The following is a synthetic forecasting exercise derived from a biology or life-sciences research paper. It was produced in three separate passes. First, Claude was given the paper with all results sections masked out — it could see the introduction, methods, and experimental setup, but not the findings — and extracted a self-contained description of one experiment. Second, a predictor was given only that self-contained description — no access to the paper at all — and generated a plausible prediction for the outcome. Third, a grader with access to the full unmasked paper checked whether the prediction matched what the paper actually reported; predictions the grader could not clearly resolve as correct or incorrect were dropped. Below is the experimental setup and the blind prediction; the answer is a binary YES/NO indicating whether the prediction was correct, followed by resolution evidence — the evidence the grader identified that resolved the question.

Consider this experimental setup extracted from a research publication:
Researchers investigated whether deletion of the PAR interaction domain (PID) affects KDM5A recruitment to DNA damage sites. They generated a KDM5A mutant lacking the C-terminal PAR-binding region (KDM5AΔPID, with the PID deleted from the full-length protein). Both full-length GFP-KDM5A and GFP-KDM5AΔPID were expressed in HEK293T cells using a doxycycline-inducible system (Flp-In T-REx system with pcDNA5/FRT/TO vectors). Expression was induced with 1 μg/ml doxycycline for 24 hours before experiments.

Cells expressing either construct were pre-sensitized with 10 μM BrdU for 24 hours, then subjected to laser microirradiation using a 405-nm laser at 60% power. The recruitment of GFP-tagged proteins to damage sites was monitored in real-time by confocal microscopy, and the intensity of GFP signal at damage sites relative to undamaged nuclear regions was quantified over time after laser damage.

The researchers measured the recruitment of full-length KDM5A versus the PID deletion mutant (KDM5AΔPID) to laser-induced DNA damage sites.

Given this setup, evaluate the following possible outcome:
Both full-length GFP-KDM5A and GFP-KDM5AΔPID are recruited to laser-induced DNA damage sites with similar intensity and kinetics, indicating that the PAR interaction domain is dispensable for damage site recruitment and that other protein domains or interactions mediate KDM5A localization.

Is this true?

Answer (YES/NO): NO